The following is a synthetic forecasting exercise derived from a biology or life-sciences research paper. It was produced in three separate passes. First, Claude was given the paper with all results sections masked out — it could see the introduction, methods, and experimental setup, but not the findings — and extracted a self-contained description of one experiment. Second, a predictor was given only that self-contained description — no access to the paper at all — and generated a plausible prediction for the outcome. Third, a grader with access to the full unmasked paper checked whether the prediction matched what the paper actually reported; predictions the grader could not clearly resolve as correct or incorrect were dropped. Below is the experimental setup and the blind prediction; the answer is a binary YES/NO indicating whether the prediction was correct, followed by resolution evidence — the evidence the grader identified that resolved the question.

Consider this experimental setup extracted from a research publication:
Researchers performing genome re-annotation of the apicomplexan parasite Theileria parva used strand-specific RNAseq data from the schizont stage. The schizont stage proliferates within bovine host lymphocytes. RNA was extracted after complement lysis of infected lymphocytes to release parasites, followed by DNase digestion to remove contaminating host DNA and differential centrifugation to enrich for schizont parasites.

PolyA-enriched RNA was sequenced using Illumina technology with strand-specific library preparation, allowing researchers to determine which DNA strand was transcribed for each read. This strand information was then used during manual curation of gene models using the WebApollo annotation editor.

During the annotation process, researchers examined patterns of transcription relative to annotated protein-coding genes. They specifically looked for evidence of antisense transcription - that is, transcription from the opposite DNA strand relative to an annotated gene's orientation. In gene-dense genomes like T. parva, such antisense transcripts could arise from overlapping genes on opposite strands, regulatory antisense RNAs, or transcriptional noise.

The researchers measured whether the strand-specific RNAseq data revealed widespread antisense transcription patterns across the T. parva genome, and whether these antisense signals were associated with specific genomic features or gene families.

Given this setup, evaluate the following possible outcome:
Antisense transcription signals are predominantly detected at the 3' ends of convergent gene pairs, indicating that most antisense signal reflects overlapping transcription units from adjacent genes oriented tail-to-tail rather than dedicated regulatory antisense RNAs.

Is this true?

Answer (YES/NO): NO